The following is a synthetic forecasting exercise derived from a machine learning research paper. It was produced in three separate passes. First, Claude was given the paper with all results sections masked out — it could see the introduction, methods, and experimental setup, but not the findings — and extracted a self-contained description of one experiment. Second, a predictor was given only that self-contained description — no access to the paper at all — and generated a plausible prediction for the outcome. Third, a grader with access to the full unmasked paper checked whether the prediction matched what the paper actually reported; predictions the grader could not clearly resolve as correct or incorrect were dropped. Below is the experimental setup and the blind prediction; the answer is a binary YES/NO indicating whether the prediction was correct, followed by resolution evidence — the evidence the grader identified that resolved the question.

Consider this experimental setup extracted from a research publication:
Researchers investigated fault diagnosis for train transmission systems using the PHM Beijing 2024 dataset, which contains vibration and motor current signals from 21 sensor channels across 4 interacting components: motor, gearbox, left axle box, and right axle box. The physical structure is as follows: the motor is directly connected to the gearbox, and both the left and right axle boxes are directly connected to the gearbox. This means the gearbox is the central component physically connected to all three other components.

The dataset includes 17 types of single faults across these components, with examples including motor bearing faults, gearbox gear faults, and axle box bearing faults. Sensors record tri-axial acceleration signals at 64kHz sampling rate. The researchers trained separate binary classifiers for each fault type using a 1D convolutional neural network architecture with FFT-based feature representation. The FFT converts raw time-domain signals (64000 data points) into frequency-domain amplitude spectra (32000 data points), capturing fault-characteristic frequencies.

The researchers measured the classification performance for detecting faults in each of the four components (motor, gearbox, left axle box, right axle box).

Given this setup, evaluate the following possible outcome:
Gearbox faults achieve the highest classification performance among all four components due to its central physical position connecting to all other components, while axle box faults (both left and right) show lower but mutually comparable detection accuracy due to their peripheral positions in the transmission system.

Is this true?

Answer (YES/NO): NO